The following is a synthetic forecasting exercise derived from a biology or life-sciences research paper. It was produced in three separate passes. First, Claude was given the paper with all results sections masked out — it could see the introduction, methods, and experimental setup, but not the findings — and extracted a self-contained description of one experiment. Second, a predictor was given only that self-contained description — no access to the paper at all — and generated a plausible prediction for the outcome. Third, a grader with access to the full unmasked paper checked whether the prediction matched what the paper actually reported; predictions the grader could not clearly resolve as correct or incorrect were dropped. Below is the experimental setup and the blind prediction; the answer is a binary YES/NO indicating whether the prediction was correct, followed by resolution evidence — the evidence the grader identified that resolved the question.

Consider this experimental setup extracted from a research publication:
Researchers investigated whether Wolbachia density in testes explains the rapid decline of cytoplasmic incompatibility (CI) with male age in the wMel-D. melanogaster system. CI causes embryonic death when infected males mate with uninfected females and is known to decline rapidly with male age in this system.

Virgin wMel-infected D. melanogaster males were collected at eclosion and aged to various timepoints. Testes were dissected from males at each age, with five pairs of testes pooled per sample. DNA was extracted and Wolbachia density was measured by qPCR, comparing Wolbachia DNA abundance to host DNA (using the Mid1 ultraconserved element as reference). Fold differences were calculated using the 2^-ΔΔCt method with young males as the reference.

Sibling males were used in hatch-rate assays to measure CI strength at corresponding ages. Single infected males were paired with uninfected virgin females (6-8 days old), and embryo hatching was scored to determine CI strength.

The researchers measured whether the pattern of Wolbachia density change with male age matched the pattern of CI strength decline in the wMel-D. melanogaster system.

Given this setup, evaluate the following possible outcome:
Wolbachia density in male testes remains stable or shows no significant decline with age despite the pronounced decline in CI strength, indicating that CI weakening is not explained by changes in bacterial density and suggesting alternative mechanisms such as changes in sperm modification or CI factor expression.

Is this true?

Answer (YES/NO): NO